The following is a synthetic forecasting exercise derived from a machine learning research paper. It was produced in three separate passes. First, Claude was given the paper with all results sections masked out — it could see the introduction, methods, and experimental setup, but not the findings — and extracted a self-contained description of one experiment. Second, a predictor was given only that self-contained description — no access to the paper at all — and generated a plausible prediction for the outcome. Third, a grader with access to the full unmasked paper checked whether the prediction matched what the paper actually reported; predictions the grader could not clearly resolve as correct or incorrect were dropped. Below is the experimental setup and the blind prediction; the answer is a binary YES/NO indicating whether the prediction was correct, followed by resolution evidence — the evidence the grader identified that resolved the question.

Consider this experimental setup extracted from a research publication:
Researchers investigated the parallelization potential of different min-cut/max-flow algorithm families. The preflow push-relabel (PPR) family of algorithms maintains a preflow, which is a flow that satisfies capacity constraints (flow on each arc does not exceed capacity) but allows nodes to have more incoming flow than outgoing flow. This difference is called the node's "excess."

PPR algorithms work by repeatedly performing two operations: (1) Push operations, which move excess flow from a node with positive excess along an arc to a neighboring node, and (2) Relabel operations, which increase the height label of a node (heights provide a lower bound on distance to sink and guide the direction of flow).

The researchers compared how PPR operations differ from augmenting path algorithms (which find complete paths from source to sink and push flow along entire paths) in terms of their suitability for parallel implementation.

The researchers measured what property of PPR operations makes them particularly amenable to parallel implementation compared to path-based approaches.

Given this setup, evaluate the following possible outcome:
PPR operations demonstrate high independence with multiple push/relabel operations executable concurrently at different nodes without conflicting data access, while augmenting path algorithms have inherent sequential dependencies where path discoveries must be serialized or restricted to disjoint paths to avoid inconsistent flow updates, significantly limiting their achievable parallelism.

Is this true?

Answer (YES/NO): NO